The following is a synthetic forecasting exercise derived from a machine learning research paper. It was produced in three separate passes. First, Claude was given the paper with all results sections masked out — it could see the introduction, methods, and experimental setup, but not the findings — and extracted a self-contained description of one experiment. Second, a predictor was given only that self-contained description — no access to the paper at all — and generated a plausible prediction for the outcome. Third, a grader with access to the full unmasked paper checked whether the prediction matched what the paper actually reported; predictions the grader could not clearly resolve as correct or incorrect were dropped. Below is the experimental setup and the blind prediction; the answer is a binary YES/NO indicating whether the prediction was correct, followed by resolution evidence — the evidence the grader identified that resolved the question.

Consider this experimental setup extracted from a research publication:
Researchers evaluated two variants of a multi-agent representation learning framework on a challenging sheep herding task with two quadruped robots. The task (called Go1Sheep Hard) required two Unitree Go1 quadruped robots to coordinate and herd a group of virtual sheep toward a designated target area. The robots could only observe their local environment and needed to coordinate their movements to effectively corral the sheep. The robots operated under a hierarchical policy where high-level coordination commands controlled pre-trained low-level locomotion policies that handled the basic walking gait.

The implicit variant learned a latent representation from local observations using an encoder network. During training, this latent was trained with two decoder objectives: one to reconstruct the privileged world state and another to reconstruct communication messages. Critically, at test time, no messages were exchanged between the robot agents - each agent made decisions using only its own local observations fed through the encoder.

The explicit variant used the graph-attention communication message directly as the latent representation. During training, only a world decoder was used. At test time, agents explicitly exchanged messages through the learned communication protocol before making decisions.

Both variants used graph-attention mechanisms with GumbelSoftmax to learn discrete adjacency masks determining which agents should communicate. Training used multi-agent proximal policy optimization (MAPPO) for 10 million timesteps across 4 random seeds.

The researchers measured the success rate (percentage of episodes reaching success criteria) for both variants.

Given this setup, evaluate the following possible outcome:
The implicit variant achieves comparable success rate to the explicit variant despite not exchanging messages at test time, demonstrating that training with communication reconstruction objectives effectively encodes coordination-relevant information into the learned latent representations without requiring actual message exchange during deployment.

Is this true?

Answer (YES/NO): NO